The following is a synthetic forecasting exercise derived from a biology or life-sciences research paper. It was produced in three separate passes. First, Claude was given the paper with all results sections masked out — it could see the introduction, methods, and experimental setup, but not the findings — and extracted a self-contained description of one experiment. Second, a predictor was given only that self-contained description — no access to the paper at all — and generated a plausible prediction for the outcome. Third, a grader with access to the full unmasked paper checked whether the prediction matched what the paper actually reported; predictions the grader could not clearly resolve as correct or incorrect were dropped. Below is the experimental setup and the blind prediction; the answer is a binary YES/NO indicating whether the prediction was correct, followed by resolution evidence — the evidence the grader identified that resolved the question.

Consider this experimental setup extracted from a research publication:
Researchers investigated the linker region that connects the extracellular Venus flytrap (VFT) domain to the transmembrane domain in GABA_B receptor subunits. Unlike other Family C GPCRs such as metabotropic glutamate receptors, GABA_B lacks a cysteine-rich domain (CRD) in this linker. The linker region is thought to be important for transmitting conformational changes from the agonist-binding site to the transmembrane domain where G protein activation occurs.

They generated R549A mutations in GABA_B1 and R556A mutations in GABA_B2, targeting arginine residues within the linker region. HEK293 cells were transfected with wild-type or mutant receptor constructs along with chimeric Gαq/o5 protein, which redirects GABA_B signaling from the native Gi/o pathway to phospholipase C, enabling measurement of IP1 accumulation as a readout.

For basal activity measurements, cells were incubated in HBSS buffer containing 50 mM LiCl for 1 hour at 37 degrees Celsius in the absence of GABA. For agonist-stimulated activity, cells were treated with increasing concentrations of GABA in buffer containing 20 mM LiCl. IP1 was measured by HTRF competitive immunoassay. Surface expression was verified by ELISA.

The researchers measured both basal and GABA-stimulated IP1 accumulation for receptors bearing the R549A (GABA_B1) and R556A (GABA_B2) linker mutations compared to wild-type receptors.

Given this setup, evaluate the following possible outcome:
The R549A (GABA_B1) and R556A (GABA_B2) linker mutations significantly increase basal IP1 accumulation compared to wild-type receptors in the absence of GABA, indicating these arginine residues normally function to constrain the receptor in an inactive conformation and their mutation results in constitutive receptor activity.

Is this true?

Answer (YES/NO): YES